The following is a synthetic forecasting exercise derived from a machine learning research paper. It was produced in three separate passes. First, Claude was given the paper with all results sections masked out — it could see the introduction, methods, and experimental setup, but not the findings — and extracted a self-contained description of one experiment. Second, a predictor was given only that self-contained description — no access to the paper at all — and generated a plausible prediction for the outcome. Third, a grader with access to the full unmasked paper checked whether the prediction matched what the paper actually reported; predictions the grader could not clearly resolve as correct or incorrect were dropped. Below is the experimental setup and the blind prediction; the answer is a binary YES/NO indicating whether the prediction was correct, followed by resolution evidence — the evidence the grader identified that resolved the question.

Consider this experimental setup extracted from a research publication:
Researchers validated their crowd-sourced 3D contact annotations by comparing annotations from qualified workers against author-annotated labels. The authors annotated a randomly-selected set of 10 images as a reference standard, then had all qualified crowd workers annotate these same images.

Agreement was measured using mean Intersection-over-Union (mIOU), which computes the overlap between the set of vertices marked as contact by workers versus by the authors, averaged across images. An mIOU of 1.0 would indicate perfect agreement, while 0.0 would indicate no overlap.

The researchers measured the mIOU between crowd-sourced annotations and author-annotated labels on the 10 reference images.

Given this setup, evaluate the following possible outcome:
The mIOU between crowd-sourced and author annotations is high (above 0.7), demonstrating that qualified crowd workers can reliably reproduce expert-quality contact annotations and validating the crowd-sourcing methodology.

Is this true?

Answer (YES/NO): NO